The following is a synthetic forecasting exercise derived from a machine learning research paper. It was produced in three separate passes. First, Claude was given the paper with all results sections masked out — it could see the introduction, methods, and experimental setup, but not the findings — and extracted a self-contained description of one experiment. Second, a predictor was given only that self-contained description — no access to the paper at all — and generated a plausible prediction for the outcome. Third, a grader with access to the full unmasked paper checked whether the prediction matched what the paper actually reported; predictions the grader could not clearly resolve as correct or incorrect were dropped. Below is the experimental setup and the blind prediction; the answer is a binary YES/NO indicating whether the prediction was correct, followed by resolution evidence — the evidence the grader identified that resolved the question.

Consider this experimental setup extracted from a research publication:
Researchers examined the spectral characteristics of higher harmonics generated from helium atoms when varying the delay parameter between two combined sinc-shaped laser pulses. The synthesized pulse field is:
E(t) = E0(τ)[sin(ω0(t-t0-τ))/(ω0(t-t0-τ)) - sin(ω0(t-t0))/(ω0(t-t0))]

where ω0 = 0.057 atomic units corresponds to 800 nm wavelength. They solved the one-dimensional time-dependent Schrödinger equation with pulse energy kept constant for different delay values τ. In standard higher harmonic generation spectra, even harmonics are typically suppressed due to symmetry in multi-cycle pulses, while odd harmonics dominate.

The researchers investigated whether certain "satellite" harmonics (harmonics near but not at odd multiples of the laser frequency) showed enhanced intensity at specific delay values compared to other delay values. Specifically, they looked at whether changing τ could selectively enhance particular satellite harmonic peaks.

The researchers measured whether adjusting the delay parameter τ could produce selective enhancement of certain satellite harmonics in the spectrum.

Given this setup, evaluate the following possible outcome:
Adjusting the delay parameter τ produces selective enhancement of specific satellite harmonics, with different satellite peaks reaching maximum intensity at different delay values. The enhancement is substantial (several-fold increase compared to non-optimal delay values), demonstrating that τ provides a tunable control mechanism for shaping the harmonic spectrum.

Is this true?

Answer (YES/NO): YES